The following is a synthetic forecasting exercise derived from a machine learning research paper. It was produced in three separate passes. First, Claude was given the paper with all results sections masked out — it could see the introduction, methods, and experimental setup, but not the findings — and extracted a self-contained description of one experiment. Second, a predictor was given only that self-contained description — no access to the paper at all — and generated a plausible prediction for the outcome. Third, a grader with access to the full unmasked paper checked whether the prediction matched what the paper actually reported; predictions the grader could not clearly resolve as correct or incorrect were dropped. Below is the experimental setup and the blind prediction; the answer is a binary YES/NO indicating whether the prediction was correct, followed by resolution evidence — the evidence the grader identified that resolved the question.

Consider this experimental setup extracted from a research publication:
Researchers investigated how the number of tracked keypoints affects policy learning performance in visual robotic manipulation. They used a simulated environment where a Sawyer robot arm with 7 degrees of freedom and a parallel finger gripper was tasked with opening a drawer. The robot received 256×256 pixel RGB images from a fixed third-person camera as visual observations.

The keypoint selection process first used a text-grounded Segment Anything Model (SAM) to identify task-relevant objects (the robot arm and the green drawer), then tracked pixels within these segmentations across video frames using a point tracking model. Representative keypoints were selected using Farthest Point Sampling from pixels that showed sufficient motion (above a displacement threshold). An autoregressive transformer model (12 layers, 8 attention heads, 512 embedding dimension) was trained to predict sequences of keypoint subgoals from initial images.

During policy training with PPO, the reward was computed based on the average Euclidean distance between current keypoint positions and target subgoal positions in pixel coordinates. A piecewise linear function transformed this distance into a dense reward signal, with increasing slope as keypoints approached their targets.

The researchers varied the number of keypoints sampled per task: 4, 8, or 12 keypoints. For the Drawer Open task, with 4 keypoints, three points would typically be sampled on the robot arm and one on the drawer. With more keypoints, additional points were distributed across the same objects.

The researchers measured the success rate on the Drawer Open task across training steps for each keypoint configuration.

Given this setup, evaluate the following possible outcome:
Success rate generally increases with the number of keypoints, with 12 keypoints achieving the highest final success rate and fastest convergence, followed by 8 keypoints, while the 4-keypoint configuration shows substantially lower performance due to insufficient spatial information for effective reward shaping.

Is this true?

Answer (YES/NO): NO